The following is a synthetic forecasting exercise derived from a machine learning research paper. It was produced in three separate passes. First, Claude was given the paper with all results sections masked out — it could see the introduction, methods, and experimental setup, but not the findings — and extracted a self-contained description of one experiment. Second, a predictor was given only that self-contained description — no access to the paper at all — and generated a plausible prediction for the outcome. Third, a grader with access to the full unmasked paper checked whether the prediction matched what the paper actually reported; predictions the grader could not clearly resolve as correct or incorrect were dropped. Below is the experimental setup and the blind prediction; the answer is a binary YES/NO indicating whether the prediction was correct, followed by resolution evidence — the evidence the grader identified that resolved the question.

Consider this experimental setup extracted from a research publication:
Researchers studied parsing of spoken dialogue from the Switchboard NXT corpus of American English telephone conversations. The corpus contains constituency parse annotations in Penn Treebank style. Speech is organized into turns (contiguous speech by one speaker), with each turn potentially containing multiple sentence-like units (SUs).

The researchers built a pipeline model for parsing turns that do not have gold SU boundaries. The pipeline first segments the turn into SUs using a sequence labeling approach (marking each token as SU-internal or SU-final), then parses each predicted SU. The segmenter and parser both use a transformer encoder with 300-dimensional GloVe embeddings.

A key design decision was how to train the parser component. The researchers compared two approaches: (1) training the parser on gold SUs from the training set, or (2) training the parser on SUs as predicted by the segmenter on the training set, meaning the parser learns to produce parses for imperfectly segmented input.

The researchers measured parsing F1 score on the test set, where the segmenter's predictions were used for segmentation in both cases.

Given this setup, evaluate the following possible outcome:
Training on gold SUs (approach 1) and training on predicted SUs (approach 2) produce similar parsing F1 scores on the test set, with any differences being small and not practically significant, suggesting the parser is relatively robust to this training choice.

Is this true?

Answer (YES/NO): NO